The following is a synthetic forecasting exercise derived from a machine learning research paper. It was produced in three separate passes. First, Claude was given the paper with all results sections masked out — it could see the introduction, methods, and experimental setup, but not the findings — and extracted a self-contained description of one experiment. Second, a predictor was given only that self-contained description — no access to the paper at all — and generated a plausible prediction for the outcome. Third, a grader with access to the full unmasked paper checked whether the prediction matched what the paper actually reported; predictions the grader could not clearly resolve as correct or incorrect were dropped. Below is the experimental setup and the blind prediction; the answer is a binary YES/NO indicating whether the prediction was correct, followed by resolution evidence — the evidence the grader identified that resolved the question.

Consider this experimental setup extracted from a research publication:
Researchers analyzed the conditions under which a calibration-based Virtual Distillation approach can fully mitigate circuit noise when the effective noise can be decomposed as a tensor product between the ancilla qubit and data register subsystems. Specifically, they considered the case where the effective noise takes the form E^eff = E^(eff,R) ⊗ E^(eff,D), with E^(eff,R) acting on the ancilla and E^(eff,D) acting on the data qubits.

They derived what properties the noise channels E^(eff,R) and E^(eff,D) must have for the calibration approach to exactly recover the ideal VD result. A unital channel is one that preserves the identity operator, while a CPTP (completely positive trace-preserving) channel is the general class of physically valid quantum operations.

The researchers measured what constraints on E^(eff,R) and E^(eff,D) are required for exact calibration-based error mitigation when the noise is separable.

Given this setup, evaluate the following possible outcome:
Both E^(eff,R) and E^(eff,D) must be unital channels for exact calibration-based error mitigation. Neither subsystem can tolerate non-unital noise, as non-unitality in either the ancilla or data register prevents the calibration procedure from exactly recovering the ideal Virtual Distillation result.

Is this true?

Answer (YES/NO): NO